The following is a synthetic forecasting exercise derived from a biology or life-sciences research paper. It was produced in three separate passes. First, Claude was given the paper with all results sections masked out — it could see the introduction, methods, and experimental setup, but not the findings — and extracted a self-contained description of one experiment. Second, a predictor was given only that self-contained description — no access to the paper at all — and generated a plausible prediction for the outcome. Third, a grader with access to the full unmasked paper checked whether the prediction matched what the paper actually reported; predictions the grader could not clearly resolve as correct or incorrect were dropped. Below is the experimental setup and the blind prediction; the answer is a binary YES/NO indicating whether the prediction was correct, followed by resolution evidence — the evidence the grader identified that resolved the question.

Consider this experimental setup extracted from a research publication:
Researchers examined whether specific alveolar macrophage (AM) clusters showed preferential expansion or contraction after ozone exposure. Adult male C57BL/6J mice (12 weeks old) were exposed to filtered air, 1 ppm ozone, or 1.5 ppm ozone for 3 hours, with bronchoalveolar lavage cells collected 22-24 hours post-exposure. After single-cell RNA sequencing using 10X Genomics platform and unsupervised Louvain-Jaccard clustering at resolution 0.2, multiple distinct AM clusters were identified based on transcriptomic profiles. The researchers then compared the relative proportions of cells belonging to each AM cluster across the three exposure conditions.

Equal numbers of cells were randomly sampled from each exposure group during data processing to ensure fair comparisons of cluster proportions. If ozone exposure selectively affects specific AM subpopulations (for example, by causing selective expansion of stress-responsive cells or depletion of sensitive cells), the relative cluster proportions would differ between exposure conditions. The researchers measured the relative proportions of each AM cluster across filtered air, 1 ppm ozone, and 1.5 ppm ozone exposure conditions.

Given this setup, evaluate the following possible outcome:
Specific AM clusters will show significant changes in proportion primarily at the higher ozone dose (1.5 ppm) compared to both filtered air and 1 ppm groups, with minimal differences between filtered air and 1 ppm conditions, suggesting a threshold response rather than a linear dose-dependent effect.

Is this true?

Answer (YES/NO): YES